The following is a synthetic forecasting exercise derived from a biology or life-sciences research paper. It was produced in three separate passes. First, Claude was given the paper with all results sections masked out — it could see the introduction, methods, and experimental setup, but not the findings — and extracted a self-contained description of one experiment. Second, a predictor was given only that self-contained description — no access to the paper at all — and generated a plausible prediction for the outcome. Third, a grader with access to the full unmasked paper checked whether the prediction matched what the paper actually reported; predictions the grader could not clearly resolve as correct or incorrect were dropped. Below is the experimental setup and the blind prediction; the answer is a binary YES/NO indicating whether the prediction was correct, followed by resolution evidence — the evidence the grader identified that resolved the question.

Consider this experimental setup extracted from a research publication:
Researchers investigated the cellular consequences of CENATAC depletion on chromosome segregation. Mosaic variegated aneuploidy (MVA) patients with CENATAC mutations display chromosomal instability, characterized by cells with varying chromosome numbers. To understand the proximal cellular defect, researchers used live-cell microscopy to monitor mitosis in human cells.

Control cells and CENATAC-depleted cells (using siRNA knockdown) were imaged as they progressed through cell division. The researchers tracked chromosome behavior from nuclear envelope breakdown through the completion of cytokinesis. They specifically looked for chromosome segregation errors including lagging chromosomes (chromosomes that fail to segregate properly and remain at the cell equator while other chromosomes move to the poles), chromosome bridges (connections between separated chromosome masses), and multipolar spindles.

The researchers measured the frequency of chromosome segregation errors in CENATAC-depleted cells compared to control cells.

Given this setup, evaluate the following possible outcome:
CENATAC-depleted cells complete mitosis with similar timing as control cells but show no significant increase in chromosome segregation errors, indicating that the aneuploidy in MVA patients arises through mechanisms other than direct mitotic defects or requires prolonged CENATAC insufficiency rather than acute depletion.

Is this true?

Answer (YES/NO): NO